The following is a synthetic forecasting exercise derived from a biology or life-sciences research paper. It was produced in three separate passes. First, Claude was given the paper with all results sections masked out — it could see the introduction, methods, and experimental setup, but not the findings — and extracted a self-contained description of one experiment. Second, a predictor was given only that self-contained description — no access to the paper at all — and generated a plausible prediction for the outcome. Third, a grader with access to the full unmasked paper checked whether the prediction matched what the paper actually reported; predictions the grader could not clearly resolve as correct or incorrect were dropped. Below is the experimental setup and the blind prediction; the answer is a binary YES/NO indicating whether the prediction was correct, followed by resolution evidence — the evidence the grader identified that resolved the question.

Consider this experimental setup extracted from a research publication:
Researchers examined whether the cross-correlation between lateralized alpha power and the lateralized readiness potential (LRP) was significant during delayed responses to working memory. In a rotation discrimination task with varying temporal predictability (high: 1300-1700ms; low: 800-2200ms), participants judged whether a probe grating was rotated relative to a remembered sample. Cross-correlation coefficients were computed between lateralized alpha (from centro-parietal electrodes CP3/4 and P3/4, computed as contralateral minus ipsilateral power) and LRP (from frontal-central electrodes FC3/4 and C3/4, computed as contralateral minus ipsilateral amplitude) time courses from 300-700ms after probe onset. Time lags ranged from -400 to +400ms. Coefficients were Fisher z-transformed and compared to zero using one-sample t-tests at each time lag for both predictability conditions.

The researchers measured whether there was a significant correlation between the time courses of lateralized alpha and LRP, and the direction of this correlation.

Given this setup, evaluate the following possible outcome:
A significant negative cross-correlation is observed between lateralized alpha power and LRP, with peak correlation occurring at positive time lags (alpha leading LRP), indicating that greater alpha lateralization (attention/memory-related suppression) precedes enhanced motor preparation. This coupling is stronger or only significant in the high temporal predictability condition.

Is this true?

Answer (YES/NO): NO